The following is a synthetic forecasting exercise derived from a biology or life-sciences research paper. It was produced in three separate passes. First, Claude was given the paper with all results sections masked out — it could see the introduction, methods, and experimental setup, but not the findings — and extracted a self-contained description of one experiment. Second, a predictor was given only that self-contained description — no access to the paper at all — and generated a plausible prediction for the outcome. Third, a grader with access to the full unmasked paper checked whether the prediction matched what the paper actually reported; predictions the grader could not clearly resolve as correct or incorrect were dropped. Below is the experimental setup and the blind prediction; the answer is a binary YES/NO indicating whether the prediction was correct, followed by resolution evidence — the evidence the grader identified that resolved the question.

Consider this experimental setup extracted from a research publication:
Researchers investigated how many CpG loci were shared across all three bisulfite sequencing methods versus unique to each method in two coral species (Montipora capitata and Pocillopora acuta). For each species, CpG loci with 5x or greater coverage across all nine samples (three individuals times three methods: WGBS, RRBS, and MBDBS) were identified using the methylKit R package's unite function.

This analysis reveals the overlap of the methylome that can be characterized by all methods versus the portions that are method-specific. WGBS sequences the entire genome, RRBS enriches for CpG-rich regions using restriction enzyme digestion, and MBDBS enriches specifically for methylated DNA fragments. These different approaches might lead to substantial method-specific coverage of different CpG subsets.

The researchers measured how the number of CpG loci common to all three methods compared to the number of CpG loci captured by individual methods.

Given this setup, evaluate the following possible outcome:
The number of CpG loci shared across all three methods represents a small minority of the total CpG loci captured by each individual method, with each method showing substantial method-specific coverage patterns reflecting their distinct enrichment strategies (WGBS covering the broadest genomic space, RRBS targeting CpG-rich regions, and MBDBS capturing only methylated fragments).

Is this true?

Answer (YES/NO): YES